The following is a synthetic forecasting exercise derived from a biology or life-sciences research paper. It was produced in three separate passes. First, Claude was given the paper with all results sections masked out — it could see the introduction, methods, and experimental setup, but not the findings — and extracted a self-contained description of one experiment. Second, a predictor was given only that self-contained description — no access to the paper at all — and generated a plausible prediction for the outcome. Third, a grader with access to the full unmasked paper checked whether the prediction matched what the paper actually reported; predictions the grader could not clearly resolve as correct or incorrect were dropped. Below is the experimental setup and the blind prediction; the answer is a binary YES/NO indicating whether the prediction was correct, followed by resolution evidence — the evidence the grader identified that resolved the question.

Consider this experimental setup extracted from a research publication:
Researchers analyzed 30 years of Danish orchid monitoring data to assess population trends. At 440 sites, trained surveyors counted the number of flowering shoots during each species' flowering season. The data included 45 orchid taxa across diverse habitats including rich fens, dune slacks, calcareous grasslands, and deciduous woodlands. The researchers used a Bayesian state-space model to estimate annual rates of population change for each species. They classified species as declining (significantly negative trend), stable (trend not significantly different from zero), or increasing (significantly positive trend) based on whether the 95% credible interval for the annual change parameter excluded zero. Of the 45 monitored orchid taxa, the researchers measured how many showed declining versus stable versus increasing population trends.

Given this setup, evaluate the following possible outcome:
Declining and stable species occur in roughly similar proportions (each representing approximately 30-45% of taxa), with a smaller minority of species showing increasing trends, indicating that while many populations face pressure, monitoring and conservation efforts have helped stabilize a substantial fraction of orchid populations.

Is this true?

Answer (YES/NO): NO